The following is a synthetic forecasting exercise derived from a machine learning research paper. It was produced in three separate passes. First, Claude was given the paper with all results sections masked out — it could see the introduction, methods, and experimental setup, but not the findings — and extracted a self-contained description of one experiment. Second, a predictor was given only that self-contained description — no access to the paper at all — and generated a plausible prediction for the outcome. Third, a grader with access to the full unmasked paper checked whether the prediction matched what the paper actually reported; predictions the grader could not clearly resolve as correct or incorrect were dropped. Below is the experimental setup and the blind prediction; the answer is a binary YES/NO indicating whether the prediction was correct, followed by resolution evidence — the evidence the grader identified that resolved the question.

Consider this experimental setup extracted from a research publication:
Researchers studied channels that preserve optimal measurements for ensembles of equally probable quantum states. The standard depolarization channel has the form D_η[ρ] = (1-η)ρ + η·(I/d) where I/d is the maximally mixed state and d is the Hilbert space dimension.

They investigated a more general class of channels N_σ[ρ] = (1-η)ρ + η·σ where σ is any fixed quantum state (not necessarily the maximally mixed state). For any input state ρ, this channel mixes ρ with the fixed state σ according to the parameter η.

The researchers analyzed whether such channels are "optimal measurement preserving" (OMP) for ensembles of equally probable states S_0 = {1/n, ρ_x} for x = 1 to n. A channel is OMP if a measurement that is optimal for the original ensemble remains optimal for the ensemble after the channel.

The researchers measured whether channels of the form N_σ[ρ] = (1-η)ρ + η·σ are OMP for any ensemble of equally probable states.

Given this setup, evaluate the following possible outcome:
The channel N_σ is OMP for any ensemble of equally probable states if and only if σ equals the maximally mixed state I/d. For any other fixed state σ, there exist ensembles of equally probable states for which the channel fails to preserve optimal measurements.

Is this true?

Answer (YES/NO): NO